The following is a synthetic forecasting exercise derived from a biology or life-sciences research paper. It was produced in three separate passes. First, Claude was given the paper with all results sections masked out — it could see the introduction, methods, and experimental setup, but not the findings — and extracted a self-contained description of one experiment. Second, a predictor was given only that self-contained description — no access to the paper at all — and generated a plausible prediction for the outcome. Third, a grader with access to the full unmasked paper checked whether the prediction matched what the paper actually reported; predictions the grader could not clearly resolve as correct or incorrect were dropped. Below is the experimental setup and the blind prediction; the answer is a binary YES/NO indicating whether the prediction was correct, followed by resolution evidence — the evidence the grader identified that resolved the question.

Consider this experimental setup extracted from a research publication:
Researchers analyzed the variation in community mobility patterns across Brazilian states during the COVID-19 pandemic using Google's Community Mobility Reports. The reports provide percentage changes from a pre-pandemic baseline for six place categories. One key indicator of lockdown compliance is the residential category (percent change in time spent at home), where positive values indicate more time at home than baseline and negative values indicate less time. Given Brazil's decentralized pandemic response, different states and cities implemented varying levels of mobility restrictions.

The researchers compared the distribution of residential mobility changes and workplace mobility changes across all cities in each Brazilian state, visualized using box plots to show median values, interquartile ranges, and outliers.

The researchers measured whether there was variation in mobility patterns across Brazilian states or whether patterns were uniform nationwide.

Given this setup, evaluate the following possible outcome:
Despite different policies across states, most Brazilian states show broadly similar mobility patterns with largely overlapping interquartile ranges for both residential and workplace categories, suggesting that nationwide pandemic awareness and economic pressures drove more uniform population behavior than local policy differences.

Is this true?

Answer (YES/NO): NO